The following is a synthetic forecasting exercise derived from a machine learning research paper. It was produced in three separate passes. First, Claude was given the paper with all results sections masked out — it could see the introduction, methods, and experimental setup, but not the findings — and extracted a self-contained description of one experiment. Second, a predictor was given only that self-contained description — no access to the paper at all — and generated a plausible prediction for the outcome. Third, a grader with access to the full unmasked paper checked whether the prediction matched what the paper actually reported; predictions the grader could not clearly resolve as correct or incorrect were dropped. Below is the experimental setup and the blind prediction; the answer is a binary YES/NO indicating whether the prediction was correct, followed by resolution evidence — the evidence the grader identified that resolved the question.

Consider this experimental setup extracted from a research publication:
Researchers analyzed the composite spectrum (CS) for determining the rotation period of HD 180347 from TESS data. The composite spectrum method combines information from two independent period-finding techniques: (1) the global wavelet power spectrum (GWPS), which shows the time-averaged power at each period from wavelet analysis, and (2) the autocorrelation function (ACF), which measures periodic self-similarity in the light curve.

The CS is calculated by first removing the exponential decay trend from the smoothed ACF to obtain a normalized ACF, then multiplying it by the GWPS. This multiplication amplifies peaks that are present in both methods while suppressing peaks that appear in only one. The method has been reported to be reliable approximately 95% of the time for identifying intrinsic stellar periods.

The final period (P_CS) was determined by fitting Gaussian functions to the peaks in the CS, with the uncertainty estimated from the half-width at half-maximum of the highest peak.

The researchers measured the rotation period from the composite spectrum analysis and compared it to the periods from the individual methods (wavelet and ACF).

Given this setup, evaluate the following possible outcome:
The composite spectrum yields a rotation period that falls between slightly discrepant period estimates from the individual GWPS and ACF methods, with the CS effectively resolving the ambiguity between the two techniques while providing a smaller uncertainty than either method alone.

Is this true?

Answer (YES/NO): NO